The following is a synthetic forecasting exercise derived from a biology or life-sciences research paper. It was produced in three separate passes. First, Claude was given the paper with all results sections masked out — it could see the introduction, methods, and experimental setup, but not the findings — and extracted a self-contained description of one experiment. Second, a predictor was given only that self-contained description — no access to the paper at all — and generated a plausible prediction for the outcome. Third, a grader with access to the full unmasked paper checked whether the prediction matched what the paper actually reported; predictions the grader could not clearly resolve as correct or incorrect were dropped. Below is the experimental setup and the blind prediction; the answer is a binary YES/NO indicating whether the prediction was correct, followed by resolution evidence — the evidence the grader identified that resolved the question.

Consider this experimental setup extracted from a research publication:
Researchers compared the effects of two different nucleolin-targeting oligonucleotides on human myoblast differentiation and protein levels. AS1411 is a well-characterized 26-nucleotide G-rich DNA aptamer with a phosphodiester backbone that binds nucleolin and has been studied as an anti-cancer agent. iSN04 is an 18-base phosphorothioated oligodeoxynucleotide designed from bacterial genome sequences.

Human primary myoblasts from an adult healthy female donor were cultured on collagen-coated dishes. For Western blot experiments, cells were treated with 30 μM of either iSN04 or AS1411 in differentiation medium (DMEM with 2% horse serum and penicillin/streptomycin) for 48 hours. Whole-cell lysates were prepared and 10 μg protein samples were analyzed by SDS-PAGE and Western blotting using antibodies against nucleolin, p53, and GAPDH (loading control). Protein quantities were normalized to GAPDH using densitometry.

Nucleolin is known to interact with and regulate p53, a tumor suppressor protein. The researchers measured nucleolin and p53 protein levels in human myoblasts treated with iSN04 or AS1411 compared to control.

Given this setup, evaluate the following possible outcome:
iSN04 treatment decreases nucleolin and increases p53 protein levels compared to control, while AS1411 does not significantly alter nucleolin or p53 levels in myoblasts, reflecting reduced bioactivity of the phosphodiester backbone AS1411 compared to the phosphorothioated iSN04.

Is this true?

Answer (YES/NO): NO